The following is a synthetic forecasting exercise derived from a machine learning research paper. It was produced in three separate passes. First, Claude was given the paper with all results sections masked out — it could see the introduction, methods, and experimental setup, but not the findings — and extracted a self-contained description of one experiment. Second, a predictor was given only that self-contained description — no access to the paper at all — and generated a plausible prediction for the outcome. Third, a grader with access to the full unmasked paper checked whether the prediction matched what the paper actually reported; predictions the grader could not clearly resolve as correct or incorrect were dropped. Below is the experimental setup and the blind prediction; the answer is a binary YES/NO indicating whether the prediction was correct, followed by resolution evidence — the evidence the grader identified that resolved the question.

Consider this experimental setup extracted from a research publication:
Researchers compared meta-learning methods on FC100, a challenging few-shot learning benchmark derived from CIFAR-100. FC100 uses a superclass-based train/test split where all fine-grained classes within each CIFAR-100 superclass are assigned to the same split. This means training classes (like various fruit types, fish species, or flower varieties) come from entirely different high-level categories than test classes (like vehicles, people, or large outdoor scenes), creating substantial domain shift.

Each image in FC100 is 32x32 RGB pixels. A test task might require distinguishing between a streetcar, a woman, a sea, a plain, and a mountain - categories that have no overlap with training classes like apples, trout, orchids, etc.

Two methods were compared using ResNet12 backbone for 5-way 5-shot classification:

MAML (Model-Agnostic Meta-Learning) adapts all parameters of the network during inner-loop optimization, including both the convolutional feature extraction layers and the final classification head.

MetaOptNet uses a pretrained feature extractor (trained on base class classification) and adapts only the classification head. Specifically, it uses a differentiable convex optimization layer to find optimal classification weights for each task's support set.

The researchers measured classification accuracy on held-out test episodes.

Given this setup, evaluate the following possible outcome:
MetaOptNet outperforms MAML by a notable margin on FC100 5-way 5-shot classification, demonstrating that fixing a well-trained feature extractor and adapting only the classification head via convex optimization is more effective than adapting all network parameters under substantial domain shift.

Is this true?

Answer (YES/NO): YES